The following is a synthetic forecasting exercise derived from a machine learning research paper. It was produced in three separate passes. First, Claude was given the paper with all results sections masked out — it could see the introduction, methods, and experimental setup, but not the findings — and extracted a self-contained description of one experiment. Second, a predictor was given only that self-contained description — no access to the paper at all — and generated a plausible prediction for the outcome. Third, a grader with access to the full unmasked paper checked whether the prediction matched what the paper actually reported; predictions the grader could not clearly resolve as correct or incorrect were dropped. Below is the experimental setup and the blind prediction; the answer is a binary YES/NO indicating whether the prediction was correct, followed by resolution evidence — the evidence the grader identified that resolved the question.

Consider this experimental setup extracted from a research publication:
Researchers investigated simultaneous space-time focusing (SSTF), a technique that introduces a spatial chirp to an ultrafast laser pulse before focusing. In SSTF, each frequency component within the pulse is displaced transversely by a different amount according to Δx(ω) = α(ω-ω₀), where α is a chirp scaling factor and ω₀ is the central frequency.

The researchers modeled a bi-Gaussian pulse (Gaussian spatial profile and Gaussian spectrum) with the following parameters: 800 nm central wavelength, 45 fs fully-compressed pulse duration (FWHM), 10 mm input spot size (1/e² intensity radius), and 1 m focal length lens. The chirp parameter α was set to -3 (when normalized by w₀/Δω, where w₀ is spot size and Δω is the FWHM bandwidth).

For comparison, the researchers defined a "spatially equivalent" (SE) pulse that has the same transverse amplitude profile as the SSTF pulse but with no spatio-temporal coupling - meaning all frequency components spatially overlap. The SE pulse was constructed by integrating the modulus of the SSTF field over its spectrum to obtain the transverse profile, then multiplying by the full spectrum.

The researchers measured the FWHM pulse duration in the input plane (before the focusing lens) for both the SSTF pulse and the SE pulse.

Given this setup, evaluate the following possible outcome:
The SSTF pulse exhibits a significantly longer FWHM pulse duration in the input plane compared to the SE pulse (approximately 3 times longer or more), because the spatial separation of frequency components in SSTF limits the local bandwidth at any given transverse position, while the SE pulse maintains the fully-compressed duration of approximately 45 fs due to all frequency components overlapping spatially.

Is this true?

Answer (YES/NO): YES